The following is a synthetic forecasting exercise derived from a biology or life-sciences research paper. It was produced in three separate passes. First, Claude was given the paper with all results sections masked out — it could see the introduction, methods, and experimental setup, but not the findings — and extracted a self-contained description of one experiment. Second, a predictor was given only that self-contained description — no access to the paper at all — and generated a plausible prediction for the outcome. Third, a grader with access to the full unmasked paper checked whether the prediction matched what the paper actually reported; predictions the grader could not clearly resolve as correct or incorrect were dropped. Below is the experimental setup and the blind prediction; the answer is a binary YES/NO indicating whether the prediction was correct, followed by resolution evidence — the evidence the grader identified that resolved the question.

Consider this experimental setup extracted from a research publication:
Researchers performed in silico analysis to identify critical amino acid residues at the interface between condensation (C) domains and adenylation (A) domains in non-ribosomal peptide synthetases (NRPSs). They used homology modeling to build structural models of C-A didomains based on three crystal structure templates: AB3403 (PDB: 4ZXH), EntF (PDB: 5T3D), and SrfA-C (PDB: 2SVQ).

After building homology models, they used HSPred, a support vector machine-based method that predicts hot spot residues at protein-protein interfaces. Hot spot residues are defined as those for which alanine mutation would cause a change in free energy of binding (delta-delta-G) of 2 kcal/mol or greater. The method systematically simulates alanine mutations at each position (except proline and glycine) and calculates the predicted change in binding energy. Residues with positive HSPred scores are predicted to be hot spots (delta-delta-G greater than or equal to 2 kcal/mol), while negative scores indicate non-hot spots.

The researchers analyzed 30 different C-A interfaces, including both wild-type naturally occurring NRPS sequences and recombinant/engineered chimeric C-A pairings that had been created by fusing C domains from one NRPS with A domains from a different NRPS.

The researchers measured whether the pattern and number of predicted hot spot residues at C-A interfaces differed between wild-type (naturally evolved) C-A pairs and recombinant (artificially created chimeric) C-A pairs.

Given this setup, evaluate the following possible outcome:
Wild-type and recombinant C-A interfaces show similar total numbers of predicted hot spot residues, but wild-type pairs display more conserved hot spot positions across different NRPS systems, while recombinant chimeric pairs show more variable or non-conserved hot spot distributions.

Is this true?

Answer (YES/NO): NO